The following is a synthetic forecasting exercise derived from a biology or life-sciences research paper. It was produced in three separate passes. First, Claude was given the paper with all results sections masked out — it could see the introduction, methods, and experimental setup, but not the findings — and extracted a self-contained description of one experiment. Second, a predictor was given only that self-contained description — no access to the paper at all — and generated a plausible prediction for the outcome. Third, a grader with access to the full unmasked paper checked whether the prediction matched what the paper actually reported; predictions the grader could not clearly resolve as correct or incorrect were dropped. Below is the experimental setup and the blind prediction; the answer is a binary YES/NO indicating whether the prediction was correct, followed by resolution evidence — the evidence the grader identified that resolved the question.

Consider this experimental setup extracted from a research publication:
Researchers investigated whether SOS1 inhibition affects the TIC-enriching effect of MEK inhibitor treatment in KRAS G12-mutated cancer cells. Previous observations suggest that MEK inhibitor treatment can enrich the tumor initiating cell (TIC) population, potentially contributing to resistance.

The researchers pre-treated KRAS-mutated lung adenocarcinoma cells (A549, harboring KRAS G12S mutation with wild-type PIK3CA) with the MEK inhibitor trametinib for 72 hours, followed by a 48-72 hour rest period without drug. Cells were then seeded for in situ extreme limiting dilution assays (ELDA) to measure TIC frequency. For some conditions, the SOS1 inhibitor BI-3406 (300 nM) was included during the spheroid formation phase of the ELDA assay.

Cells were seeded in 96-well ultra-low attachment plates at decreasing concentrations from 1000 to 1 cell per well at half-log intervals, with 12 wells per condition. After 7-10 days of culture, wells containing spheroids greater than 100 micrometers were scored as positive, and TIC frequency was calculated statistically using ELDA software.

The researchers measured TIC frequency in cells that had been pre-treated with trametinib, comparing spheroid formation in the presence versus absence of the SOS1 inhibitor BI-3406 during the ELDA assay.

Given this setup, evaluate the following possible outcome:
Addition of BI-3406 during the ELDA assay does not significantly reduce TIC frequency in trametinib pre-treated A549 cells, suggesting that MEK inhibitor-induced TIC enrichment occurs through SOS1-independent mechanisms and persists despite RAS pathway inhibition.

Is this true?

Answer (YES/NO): NO